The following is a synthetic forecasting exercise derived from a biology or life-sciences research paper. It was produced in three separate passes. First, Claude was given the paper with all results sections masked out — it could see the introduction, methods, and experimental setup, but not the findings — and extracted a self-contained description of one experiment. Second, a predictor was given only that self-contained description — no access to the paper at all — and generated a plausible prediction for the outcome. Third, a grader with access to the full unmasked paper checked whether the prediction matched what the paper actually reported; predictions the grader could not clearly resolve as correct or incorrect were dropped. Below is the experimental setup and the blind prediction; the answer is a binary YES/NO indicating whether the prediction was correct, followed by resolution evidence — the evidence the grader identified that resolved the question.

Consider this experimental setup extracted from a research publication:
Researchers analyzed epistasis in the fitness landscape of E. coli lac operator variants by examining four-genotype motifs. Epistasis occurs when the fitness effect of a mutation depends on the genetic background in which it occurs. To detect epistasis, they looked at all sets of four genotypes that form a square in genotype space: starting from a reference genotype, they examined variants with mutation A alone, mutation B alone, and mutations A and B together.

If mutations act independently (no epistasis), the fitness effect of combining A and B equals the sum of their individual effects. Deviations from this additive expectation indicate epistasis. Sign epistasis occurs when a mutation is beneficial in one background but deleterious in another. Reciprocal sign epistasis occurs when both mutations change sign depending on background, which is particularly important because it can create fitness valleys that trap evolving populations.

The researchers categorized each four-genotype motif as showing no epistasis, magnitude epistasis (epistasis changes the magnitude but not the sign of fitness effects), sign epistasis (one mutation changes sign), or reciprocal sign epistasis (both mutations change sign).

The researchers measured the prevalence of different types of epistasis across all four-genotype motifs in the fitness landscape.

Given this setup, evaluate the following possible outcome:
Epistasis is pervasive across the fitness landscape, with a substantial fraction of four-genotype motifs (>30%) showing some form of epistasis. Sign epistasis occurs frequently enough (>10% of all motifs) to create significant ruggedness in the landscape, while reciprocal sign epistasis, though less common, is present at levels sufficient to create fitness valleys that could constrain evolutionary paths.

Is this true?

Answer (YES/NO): NO